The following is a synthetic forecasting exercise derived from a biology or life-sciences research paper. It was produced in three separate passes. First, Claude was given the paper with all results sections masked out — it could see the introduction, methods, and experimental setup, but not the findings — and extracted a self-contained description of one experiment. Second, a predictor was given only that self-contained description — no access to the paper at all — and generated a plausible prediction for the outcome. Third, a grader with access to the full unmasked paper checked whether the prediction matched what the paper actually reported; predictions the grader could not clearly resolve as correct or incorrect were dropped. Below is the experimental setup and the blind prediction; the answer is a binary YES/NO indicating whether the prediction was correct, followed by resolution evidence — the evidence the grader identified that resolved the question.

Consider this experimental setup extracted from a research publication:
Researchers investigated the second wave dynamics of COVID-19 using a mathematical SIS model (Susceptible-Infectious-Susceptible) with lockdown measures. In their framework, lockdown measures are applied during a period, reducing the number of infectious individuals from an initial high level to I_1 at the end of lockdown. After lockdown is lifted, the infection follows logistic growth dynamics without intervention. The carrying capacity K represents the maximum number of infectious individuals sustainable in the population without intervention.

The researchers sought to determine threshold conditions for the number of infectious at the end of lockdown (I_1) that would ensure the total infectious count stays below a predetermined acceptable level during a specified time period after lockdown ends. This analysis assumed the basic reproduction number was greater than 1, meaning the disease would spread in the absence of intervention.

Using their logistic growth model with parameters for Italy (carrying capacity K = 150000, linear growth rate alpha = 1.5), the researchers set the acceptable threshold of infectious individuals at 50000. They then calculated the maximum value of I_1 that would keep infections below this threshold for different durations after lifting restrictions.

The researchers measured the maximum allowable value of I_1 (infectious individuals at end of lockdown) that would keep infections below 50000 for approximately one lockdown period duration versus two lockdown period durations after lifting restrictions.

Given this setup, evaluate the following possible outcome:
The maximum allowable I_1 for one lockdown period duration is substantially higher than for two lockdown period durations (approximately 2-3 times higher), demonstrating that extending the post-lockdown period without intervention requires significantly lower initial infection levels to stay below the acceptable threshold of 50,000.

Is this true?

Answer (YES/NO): NO